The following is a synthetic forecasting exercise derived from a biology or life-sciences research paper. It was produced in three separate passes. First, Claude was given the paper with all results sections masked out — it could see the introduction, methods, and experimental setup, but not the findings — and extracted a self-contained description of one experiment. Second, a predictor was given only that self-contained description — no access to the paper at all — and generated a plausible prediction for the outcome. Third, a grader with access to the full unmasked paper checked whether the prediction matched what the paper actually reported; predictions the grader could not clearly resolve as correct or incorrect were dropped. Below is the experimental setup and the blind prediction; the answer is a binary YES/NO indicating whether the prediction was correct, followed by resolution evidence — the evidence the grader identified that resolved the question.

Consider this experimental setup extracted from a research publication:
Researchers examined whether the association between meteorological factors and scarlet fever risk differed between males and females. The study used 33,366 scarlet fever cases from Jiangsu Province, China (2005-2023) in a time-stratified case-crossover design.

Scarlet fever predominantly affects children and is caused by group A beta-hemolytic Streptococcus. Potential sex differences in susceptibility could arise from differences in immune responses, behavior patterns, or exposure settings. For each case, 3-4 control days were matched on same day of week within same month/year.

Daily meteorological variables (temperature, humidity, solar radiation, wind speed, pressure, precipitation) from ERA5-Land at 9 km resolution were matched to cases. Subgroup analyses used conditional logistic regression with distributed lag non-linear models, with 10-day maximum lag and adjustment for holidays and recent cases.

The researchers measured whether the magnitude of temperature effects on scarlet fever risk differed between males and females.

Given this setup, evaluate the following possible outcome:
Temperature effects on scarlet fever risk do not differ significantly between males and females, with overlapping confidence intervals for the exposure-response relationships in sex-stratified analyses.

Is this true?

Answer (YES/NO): YES